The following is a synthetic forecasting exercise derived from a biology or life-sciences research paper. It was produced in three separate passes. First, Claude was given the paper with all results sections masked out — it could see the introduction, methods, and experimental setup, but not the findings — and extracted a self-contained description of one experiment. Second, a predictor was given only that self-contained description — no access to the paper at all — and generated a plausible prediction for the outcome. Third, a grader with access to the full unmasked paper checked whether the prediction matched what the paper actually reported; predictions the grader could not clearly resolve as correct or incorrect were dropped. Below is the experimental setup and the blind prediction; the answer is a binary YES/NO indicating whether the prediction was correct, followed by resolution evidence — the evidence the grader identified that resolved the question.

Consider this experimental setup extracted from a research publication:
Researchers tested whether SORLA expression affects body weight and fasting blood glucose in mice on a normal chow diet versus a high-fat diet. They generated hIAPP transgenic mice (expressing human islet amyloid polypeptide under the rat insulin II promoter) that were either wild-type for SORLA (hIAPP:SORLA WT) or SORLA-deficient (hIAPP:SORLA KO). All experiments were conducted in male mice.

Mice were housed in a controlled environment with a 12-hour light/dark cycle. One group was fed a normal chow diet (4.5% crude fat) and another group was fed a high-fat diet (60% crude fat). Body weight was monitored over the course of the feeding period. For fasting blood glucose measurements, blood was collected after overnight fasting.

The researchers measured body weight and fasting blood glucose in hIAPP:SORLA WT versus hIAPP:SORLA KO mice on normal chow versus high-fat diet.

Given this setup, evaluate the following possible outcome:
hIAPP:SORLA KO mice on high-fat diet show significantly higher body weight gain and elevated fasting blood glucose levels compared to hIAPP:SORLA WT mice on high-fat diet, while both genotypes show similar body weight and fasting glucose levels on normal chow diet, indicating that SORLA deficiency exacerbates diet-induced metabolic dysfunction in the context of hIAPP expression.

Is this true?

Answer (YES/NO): NO